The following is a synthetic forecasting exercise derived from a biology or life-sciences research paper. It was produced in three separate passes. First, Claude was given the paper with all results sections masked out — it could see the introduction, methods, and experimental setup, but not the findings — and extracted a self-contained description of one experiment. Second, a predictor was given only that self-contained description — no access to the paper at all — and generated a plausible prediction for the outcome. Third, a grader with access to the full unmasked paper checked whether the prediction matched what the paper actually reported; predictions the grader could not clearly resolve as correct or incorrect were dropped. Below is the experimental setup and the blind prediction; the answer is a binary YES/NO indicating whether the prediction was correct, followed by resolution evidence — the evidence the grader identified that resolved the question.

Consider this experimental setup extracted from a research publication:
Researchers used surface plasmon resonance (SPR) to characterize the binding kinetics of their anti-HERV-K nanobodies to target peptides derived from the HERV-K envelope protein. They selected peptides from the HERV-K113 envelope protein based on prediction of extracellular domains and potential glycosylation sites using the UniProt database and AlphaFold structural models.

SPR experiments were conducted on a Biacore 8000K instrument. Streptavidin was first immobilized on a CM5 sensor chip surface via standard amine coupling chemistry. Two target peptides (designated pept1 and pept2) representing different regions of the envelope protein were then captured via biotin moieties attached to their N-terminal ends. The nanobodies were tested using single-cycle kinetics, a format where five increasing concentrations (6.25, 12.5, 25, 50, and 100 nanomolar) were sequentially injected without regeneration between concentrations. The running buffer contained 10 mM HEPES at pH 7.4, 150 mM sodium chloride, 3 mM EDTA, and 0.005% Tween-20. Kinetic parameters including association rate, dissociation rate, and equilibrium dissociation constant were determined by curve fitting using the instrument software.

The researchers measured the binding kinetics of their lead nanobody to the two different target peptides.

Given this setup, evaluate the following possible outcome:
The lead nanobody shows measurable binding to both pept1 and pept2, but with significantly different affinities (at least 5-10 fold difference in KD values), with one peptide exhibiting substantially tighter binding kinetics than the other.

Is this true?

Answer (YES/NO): NO